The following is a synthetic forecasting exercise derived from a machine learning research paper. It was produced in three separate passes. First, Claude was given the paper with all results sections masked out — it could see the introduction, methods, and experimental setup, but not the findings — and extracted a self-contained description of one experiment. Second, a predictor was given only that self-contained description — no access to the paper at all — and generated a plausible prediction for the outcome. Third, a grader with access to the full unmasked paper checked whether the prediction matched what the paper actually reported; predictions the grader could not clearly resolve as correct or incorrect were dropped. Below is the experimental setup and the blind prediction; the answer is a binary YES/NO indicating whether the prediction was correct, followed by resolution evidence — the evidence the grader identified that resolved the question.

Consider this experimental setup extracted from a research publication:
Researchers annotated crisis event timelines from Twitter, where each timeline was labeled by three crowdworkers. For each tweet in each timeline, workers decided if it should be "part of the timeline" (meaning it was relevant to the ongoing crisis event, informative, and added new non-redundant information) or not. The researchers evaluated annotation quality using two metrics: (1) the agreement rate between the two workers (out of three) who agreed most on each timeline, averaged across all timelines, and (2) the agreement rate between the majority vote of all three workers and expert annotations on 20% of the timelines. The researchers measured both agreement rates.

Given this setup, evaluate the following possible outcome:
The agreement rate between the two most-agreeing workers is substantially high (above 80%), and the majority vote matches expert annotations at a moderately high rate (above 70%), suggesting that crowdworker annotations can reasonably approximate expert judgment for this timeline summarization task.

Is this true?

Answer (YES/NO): NO